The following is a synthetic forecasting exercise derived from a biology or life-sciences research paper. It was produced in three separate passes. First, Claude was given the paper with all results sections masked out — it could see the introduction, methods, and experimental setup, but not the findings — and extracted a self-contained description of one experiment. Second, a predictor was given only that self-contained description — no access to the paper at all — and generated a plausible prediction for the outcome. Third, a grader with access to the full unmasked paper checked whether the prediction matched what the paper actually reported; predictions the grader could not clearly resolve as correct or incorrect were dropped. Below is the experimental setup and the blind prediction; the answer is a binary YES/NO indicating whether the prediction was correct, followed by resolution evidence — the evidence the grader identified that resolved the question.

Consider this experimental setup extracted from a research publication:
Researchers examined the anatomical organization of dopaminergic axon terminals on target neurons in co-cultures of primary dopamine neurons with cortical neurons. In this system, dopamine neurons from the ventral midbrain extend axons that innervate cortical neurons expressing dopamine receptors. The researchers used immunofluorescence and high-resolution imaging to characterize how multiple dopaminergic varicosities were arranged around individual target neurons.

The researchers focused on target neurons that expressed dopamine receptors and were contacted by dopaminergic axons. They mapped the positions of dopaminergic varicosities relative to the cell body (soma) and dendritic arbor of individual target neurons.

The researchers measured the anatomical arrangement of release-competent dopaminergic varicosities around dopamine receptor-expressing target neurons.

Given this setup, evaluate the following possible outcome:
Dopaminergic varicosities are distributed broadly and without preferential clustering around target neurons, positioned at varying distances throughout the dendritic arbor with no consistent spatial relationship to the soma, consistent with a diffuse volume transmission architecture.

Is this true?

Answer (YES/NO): NO